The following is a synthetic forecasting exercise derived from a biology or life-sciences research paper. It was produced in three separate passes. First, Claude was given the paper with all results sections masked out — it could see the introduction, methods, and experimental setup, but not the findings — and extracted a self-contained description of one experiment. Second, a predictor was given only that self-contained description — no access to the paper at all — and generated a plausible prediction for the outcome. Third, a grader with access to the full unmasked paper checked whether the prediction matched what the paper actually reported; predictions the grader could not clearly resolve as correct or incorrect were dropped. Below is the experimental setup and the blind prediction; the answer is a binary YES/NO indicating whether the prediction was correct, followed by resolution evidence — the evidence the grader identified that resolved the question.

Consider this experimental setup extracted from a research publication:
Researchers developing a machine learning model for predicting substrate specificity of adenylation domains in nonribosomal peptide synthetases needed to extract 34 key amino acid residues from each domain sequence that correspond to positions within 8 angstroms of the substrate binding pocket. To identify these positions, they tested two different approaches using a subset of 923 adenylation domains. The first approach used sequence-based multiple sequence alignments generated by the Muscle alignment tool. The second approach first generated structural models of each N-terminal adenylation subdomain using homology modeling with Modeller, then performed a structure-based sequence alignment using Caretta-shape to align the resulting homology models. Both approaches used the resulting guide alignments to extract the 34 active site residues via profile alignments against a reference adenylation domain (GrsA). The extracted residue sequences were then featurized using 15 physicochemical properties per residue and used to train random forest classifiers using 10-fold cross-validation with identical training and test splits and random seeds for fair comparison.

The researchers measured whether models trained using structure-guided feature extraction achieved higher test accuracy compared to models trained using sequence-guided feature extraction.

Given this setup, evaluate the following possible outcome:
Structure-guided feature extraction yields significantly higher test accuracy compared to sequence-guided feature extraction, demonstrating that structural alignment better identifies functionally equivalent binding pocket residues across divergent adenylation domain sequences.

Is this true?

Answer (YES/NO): NO